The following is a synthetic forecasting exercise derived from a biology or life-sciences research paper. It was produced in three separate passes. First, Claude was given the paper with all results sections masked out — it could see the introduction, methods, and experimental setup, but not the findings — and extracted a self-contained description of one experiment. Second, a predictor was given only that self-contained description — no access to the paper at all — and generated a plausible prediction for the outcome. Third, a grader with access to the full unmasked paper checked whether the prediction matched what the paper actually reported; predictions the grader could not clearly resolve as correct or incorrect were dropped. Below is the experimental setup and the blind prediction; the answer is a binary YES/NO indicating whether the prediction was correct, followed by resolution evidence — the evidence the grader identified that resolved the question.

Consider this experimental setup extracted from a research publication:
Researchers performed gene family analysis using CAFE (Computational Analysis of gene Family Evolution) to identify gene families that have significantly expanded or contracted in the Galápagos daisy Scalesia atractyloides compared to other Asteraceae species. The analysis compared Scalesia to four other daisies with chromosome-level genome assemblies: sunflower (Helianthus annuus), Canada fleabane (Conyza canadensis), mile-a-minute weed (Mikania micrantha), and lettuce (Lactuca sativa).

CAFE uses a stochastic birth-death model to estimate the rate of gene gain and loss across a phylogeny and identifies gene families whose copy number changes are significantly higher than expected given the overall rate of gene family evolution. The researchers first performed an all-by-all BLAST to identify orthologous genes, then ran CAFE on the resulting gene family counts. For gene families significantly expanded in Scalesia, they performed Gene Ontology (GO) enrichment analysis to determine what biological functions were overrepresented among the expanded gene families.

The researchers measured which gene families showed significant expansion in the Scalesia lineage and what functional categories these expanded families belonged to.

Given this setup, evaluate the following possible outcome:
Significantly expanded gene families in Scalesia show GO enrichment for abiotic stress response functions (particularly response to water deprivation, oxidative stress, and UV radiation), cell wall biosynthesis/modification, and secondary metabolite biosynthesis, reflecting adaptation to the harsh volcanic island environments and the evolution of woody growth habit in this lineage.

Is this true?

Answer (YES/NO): NO